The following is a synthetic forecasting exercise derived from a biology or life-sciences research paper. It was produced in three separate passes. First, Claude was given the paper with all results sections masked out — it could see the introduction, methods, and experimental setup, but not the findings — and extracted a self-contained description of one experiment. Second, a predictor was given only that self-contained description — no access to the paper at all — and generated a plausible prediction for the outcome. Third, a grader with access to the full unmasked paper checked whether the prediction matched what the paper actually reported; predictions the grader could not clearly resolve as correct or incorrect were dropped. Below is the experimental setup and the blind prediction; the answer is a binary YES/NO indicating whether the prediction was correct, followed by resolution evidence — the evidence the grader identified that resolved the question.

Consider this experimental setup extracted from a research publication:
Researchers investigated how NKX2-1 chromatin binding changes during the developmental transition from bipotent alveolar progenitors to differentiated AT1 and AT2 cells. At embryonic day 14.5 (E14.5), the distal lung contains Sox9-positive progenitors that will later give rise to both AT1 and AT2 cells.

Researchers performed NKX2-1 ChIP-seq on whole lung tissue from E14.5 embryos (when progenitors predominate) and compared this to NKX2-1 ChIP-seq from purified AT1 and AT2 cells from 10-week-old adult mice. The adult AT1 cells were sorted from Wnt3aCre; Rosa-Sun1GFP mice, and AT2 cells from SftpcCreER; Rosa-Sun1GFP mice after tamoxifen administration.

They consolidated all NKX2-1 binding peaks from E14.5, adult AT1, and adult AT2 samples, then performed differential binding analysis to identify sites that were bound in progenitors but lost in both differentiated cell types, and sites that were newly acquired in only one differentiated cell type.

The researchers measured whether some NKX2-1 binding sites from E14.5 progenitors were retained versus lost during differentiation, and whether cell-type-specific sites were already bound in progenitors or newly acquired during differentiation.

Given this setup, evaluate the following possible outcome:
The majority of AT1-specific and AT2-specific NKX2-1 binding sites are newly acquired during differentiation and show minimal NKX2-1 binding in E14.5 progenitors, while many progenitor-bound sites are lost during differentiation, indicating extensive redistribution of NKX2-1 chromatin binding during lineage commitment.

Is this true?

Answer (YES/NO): NO